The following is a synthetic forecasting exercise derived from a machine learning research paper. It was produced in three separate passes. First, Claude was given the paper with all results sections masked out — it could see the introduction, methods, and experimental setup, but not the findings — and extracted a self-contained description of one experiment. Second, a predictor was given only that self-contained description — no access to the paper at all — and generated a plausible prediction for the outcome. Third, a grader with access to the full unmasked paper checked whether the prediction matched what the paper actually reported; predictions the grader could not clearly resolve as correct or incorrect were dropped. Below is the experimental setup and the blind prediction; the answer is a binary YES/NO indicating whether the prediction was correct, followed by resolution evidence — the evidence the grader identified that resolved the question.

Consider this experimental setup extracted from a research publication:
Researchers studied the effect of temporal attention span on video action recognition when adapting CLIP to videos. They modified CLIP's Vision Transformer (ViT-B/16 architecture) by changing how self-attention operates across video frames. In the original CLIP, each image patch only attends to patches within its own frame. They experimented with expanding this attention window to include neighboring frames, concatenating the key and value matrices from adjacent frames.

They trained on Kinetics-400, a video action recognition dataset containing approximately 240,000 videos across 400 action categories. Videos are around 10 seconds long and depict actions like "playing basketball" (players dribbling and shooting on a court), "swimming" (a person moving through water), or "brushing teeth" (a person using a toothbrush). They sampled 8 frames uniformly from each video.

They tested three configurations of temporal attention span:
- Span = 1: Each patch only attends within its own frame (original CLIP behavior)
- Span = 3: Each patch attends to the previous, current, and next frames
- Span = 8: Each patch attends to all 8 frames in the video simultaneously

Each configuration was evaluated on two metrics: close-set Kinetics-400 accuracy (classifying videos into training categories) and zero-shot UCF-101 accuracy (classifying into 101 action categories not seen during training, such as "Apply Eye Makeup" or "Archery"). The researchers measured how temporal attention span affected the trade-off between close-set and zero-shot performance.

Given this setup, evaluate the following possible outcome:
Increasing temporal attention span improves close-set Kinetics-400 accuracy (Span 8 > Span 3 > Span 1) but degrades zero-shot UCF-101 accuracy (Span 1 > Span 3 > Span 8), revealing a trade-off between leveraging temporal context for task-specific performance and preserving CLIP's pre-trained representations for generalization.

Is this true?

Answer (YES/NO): NO